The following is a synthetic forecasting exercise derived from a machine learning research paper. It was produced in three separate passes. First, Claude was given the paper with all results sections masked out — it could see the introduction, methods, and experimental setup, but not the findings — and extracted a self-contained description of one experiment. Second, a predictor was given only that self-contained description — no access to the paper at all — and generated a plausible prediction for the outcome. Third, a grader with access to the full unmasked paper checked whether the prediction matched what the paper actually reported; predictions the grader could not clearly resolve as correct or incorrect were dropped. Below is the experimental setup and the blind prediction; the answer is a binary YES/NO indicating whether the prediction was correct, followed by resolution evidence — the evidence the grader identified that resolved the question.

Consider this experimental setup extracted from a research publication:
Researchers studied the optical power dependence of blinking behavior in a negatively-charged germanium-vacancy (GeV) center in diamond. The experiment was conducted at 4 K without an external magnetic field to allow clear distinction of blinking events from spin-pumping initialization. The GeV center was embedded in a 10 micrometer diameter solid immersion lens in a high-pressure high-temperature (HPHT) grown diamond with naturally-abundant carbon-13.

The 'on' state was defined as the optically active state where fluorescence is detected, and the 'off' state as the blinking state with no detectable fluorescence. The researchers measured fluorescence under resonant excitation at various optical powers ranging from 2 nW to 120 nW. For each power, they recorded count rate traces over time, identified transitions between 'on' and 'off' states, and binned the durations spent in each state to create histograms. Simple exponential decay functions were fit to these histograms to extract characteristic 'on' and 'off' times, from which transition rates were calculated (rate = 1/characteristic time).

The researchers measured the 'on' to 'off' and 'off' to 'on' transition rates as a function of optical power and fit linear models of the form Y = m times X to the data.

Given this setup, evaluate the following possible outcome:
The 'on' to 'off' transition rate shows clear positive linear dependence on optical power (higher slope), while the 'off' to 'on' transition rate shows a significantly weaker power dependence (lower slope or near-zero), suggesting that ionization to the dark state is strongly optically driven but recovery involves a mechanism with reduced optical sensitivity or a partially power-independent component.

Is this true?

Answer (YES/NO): NO